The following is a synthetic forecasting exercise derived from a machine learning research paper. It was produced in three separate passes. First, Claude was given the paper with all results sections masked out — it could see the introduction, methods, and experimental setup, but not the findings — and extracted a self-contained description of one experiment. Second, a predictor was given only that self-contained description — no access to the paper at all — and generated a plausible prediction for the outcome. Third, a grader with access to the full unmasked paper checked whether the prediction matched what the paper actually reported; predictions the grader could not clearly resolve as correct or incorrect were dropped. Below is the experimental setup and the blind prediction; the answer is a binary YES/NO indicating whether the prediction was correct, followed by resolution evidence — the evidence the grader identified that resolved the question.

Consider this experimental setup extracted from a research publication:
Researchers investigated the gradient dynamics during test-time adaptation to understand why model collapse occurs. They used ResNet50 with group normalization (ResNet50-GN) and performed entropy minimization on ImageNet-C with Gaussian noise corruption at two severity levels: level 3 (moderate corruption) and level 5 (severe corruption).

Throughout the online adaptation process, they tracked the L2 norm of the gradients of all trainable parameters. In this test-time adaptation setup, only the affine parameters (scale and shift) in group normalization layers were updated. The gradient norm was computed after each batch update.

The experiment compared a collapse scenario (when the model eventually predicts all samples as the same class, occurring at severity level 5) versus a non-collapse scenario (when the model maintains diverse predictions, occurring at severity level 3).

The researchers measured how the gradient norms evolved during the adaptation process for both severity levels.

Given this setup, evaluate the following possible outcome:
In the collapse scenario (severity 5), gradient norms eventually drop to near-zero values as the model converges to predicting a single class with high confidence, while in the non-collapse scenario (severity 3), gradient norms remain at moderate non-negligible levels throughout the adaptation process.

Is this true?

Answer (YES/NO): NO